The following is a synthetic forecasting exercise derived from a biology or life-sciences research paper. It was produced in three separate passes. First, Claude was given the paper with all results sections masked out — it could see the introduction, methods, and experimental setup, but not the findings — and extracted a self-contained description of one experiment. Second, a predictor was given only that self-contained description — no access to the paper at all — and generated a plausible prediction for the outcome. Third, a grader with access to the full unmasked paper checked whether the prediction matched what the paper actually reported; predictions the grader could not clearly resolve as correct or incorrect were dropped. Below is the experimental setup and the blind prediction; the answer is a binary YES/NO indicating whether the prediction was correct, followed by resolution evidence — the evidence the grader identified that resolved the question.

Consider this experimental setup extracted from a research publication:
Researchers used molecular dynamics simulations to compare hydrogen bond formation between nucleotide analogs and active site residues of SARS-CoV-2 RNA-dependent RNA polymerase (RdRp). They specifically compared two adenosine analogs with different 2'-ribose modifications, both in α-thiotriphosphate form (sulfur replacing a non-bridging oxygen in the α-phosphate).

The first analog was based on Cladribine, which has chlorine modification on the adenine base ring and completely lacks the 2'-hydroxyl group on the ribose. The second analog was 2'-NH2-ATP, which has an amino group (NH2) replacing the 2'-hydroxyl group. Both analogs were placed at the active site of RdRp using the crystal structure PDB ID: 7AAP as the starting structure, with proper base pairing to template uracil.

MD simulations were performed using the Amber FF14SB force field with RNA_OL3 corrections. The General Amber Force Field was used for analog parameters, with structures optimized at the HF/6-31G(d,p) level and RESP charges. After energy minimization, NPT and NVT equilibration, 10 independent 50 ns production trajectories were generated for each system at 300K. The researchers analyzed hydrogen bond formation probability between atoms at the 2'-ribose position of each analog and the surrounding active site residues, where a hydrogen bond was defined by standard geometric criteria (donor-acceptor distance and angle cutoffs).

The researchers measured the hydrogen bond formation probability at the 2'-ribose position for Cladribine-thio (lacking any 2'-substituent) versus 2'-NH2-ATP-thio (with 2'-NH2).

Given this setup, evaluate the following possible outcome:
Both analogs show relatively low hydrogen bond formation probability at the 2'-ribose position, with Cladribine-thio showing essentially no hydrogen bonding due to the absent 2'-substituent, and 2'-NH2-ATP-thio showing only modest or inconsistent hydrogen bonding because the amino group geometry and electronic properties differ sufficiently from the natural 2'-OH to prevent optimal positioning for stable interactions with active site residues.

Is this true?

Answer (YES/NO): YES